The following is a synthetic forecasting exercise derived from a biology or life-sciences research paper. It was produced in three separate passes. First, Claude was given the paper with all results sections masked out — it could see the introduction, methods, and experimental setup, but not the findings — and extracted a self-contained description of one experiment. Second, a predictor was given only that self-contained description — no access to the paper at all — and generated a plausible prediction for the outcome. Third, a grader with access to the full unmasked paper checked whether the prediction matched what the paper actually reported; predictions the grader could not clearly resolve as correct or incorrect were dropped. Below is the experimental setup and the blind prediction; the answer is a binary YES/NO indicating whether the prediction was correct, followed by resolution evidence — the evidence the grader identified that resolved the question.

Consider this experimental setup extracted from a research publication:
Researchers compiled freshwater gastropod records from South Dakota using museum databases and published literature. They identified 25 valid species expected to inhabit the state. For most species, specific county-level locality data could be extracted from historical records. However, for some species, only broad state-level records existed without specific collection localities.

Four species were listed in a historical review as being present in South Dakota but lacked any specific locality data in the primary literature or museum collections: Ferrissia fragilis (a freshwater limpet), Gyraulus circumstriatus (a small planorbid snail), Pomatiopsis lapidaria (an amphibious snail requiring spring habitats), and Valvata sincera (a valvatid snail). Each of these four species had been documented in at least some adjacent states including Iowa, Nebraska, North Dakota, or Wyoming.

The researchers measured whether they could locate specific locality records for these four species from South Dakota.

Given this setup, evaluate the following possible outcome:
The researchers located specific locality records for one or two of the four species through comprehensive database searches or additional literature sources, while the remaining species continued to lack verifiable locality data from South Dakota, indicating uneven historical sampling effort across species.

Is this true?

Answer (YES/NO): NO